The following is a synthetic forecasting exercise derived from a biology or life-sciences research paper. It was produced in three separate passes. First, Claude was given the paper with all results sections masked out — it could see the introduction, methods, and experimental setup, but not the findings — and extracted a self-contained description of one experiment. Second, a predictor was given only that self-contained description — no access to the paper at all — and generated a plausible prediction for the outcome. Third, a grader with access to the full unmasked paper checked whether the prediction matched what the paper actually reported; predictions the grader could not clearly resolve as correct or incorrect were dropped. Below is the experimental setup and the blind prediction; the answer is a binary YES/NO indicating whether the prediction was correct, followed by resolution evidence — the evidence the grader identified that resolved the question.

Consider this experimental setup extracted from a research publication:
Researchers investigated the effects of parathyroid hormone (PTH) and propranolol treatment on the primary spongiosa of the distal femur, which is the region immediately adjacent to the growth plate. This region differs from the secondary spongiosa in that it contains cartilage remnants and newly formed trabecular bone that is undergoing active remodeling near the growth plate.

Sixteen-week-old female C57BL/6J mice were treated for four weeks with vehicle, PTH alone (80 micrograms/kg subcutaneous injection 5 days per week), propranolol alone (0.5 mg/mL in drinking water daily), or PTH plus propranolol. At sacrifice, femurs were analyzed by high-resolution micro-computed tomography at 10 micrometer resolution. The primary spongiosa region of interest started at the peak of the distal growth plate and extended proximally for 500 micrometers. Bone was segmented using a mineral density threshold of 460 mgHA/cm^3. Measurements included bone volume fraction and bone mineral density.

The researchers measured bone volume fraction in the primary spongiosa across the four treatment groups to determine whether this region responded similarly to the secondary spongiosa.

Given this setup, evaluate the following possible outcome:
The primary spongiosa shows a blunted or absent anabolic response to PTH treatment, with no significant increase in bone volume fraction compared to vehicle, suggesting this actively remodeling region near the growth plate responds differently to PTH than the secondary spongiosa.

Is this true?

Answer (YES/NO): NO